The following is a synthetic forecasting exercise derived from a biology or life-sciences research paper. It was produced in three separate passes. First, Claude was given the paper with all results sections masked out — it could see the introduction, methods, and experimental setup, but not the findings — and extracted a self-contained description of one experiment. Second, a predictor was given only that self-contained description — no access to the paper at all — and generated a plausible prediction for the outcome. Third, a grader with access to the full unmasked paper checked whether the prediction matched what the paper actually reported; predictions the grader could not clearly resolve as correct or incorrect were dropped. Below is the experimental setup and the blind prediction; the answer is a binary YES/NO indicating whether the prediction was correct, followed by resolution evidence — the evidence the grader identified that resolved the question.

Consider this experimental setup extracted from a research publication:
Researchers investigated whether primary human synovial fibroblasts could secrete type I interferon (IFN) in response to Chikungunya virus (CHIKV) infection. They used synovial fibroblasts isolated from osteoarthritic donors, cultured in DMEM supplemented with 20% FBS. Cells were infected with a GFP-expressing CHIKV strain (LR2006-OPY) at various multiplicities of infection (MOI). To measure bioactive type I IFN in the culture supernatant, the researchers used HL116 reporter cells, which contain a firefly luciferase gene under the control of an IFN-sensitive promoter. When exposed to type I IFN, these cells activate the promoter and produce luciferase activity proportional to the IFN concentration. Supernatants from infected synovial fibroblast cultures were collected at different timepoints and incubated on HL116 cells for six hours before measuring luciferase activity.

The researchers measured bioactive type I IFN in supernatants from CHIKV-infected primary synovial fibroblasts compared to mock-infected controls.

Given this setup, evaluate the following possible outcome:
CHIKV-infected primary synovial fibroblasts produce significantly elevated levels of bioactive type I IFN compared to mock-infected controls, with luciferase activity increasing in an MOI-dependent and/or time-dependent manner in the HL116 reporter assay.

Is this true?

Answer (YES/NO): NO